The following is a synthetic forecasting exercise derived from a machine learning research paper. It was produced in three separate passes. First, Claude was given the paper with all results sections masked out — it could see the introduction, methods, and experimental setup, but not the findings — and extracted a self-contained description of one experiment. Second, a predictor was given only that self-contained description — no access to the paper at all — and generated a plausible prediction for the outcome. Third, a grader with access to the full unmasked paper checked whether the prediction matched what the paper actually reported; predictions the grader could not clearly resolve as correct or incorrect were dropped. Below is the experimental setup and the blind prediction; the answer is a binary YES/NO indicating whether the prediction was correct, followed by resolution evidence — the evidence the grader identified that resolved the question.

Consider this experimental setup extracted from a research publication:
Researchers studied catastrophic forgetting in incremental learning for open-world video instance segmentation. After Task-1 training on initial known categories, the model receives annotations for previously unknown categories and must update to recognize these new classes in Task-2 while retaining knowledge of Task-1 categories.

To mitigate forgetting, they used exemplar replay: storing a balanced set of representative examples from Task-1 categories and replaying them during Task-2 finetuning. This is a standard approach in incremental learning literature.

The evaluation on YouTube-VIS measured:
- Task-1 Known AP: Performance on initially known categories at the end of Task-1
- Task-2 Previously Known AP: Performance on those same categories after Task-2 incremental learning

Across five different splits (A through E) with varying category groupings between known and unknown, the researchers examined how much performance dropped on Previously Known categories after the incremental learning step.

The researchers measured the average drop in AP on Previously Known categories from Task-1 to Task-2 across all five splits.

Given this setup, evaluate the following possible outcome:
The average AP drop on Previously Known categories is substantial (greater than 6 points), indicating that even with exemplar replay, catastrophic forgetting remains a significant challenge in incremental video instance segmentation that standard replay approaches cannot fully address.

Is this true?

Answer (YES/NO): NO